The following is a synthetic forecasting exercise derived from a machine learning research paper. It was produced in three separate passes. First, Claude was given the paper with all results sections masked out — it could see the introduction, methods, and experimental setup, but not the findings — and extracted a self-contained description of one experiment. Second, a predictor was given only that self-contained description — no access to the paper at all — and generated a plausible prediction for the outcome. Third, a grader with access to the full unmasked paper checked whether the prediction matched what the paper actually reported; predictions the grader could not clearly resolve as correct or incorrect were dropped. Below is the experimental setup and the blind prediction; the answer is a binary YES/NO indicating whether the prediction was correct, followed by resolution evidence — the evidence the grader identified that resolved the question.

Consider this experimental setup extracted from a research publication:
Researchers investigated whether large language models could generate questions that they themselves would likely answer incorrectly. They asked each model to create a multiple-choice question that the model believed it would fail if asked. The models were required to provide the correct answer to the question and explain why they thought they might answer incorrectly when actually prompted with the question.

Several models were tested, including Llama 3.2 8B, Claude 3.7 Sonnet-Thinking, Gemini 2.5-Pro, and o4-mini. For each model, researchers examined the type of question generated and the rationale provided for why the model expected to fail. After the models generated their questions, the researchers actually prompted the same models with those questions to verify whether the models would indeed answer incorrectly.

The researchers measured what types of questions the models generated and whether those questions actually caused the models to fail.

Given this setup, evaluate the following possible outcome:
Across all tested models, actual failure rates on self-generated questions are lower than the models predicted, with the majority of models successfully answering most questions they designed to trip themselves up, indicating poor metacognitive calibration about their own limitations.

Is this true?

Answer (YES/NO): YES